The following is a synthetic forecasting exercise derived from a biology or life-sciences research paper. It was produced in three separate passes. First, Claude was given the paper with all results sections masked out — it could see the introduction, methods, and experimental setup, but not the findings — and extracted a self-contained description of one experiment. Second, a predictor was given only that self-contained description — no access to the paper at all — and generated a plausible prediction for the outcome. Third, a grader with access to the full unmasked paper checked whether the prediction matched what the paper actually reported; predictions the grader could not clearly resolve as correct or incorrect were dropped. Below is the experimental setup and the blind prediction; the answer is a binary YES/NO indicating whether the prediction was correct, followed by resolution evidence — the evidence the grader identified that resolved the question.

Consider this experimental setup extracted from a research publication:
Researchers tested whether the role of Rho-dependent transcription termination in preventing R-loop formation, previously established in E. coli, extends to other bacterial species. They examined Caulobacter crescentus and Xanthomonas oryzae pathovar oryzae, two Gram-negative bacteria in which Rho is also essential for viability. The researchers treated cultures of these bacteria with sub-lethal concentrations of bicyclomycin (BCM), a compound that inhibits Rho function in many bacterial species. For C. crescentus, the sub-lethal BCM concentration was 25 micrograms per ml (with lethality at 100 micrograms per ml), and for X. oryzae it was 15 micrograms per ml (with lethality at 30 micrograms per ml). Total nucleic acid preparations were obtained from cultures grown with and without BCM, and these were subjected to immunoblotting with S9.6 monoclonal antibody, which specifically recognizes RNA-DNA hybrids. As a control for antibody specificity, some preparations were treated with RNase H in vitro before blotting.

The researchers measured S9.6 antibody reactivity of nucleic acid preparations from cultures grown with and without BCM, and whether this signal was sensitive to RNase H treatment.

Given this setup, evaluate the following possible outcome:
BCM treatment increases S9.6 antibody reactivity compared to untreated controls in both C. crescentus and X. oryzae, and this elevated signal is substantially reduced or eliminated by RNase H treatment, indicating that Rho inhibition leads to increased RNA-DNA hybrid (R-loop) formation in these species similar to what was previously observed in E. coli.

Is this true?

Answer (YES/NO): YES